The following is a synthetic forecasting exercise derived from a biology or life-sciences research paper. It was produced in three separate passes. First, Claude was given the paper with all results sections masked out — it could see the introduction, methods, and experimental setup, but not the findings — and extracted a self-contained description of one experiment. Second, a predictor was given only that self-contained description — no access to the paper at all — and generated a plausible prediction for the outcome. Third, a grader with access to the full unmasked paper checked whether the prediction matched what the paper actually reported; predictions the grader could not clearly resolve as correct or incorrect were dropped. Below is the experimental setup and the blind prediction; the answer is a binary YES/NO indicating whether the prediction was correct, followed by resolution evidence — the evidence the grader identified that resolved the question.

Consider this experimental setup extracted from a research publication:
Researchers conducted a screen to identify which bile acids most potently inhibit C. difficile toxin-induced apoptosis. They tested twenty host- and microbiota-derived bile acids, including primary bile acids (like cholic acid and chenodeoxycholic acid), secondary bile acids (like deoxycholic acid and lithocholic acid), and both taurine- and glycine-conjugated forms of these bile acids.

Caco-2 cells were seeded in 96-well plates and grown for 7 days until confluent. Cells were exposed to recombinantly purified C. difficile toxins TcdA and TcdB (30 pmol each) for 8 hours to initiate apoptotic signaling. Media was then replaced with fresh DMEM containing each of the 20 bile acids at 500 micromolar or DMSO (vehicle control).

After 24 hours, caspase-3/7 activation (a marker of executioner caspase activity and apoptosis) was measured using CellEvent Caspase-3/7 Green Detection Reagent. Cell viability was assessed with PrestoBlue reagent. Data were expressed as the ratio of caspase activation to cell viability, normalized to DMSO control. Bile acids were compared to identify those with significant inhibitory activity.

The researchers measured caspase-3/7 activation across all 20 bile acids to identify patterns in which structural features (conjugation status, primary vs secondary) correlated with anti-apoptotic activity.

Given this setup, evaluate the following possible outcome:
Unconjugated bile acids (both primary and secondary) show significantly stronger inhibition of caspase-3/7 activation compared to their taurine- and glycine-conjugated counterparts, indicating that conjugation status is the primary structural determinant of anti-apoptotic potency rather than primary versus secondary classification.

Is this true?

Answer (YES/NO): NO